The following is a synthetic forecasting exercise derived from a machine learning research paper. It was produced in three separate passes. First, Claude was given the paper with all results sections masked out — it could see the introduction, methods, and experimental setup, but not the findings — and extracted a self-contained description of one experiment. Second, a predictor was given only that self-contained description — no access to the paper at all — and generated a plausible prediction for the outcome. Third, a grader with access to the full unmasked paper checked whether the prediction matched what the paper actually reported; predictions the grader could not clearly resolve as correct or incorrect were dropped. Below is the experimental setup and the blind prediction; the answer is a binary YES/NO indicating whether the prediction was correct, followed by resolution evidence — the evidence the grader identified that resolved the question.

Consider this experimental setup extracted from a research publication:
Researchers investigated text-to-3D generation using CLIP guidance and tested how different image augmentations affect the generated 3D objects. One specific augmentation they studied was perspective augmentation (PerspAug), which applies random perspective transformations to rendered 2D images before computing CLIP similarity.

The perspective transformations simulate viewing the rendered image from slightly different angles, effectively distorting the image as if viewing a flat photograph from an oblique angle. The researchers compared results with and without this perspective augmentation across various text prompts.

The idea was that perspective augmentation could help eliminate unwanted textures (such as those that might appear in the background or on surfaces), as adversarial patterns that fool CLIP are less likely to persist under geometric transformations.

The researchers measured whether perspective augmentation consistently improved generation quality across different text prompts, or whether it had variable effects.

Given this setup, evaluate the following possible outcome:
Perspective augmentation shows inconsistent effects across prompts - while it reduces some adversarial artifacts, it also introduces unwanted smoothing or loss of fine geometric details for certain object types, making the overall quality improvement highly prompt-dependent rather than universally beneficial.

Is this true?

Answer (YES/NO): YES